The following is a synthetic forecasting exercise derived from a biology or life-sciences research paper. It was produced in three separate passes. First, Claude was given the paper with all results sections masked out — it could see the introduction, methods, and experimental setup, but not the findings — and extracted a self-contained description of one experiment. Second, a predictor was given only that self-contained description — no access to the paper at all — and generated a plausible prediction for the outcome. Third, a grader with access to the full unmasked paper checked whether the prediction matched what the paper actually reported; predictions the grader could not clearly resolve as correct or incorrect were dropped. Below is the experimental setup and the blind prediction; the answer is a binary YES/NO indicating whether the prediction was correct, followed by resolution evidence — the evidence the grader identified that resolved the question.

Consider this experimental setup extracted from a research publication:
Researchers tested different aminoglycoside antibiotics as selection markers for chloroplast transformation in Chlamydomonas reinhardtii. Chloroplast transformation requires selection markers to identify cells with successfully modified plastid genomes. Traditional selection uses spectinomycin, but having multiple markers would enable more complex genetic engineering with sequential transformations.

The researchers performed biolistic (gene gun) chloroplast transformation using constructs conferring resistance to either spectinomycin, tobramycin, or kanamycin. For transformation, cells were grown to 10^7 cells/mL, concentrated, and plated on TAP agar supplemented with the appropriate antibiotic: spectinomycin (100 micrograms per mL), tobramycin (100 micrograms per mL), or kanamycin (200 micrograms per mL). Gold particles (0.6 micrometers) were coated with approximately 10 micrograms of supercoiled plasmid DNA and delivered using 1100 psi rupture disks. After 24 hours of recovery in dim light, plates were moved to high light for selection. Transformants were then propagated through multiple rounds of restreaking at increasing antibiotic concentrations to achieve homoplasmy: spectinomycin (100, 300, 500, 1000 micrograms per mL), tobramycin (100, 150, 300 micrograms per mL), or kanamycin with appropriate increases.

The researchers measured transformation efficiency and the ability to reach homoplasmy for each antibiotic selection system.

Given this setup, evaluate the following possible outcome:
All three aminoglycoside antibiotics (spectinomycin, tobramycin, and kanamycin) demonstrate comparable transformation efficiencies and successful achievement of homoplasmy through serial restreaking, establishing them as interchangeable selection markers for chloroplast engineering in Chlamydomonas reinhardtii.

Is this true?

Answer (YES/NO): NO